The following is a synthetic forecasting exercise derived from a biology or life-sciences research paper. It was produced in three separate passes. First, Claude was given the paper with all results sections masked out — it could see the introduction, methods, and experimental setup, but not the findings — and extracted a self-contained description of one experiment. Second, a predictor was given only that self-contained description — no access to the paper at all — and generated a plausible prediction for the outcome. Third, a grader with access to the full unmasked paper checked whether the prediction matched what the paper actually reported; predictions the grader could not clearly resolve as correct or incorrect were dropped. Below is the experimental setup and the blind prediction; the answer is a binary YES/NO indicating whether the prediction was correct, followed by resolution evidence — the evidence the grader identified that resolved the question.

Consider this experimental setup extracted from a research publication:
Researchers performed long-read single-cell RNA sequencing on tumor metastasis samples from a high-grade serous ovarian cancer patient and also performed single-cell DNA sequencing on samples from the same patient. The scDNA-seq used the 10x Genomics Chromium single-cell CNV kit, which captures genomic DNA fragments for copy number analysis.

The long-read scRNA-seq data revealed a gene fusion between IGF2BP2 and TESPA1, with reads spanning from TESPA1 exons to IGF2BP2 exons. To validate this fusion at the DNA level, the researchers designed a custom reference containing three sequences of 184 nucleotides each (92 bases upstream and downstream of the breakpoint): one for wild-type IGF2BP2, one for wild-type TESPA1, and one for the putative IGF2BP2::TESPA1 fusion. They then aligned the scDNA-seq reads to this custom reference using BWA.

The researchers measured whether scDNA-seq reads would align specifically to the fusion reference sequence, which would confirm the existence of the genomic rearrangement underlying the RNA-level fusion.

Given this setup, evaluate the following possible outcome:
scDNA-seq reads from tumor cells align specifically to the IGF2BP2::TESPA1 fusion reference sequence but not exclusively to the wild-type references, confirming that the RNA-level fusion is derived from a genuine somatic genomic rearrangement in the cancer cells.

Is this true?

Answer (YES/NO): YES